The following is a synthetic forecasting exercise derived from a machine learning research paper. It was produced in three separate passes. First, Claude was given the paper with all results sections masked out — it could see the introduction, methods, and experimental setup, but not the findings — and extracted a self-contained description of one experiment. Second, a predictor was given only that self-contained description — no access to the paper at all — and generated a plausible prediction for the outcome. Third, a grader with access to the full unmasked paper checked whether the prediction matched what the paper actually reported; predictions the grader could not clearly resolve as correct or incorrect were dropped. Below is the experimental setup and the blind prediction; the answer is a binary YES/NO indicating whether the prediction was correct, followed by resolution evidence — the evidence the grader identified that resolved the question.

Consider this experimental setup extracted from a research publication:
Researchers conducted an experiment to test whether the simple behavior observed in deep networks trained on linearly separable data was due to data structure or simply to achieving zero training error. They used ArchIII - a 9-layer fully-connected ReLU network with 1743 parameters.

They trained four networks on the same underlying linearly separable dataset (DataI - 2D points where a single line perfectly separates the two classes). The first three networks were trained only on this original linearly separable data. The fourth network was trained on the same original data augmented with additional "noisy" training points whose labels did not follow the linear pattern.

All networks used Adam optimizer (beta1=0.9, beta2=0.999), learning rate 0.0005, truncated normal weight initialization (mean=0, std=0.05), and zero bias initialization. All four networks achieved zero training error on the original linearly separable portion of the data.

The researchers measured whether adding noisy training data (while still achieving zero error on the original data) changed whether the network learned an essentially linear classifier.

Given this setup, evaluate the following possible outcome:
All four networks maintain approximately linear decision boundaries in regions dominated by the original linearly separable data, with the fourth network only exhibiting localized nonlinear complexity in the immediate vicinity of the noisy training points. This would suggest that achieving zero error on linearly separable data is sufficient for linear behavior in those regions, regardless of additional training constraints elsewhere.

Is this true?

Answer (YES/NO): NO